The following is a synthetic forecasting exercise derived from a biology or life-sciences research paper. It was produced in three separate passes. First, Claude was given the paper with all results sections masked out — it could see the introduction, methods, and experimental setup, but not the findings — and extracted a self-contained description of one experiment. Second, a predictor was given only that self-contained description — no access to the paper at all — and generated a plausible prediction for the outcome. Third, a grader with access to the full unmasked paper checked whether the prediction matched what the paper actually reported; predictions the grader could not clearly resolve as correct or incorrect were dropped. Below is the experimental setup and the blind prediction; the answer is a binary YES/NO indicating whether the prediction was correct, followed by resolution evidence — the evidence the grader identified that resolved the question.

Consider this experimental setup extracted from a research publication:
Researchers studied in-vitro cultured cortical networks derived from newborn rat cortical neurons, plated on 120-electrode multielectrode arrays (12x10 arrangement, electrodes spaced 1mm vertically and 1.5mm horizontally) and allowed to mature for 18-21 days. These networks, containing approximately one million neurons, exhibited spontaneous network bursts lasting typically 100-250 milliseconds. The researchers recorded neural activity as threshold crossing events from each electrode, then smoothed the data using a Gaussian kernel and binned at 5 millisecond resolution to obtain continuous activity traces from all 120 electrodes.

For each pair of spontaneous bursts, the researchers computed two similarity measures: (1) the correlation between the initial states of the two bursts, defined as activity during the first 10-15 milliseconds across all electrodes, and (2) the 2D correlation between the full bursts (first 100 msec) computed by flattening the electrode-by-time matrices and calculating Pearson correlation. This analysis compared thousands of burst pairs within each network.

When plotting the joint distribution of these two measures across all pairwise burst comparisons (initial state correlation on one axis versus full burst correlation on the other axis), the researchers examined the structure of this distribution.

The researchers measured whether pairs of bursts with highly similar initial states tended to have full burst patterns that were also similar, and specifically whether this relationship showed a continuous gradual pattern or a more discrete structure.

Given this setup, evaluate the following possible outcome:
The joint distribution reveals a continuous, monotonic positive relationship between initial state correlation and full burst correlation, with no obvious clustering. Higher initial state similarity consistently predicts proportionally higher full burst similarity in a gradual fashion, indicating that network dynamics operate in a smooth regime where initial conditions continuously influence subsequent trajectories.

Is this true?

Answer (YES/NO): NO